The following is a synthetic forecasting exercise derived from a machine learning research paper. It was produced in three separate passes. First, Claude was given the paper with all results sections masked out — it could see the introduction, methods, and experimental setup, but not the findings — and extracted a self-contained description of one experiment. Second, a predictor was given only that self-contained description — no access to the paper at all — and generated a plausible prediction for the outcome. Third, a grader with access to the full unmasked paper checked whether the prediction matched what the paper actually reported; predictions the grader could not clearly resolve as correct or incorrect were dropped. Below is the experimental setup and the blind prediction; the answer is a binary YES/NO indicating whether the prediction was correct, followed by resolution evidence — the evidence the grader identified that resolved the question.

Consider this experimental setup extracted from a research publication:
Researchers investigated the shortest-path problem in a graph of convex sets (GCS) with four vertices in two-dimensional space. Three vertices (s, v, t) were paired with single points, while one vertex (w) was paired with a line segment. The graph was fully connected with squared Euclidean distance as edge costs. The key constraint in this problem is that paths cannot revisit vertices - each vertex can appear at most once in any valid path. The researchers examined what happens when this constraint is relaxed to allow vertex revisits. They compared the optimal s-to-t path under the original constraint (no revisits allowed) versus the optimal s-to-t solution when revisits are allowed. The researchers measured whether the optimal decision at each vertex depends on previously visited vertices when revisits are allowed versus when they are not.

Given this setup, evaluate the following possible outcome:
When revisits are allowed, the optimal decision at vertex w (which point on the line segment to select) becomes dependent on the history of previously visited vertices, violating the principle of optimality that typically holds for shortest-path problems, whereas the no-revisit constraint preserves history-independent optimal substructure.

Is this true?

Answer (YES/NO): NO